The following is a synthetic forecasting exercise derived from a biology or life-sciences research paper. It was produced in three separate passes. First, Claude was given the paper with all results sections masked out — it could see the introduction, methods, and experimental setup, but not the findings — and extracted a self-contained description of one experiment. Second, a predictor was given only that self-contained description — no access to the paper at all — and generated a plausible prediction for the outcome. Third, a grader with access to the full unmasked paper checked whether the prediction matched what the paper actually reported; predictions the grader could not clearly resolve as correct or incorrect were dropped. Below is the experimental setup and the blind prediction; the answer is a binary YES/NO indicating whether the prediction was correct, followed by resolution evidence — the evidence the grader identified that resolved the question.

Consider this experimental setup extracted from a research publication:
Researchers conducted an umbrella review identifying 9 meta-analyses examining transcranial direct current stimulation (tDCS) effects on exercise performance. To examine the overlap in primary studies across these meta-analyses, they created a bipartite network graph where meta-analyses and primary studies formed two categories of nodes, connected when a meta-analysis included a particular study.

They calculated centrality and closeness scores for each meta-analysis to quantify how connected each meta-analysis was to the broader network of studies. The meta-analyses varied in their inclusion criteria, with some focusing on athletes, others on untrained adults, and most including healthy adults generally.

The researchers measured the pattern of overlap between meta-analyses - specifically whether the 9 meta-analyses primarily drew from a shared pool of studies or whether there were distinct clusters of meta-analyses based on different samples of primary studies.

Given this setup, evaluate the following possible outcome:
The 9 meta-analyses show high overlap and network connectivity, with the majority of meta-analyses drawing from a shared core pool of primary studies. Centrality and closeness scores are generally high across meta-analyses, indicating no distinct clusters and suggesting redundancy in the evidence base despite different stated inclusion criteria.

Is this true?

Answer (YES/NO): NO